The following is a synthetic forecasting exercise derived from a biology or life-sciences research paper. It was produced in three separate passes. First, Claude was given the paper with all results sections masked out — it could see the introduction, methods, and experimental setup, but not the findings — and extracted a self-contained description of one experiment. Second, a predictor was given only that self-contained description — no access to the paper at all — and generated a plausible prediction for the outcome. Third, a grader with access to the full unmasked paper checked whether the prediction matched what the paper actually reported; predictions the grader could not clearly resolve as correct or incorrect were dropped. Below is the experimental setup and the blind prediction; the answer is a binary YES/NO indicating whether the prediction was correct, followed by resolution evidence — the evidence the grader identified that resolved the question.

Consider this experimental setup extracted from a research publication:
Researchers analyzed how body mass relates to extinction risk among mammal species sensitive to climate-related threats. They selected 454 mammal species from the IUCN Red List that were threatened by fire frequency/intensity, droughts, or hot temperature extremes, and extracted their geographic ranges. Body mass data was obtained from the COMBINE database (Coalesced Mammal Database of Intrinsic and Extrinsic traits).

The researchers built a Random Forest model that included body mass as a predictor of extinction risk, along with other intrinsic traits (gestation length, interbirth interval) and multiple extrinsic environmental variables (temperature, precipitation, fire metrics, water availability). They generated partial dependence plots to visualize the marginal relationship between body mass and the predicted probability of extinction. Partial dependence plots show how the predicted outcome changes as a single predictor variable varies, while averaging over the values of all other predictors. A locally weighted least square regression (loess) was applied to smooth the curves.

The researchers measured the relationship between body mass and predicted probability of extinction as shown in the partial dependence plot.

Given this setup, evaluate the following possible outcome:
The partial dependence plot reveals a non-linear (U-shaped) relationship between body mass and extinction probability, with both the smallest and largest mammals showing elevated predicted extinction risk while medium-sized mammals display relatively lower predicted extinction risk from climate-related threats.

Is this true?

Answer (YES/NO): NO